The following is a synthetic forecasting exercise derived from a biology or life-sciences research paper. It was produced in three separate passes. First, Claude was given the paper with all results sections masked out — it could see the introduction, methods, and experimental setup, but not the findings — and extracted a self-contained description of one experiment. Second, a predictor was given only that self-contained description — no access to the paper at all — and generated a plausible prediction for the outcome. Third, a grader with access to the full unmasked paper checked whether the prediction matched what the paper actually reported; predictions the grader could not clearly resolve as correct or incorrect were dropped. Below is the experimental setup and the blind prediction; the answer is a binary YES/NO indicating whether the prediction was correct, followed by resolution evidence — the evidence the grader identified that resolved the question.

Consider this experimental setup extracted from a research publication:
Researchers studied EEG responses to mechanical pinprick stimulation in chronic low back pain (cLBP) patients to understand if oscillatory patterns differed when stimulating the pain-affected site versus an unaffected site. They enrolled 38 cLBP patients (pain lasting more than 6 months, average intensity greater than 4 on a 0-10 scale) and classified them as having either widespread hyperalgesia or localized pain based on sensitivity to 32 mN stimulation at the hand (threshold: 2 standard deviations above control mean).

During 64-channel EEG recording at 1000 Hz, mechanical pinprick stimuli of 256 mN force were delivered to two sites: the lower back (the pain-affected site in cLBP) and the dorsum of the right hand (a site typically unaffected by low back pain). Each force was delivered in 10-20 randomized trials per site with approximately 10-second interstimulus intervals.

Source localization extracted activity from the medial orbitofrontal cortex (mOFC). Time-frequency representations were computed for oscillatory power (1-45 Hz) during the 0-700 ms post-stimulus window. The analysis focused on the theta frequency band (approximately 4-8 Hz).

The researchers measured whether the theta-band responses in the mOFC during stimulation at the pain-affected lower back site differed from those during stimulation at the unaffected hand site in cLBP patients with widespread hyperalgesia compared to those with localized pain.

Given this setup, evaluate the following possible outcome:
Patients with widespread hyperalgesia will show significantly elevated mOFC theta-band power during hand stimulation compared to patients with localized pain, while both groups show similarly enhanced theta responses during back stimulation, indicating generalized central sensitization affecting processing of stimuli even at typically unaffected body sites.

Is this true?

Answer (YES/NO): NO